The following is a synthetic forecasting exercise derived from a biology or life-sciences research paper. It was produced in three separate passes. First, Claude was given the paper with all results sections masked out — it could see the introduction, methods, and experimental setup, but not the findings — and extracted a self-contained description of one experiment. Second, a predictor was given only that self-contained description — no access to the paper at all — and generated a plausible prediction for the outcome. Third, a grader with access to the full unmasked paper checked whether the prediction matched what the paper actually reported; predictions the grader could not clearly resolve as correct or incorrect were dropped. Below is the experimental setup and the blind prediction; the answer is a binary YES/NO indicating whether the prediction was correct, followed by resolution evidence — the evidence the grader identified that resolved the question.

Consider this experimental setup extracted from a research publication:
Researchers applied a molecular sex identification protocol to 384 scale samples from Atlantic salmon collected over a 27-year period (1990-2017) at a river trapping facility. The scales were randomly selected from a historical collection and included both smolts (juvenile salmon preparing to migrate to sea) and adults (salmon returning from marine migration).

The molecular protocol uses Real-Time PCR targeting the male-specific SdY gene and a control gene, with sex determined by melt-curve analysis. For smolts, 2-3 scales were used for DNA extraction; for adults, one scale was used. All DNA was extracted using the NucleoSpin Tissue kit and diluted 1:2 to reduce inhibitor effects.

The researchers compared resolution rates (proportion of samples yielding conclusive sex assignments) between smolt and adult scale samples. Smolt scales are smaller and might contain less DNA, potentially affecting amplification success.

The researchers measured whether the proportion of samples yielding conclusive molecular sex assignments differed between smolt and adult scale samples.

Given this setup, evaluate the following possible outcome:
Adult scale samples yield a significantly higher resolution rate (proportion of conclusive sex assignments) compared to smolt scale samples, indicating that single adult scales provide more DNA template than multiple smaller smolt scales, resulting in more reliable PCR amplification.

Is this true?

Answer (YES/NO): NO